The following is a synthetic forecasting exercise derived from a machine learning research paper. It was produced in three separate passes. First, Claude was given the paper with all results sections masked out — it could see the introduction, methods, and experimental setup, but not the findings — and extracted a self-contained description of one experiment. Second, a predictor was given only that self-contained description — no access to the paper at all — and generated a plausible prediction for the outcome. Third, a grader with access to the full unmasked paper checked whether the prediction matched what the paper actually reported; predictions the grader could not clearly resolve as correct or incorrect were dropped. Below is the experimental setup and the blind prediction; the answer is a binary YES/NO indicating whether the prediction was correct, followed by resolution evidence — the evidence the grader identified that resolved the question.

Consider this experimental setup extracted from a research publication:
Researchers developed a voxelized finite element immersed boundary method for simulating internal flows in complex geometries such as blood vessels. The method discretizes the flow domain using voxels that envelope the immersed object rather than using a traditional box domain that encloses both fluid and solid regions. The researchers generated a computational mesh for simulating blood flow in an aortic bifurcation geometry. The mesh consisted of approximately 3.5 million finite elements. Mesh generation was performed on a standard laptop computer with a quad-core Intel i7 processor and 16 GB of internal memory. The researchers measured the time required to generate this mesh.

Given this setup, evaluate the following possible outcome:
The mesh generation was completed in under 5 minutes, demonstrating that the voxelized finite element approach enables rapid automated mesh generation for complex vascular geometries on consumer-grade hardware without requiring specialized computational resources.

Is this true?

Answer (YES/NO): YES